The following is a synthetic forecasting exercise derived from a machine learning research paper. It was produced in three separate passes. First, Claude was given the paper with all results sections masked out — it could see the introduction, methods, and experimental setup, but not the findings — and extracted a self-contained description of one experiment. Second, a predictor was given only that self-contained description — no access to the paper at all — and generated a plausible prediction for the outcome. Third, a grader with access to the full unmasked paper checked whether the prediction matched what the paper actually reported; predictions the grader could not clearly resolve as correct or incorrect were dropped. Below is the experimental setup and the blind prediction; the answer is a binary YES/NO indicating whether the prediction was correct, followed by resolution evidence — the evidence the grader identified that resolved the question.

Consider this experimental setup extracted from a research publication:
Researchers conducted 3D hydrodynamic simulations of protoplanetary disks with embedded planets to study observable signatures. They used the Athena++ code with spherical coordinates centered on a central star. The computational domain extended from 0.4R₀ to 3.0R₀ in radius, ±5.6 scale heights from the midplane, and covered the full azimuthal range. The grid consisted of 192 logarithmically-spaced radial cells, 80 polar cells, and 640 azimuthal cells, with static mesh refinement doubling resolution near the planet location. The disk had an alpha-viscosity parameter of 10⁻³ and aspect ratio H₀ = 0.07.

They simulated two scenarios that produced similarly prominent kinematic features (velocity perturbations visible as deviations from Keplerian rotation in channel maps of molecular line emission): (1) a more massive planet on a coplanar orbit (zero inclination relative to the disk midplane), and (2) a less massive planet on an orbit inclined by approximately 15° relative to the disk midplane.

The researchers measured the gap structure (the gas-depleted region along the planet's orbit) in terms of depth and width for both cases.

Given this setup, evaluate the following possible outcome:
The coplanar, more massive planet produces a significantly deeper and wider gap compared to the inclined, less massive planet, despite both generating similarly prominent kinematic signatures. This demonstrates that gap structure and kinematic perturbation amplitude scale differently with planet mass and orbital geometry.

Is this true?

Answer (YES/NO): YES